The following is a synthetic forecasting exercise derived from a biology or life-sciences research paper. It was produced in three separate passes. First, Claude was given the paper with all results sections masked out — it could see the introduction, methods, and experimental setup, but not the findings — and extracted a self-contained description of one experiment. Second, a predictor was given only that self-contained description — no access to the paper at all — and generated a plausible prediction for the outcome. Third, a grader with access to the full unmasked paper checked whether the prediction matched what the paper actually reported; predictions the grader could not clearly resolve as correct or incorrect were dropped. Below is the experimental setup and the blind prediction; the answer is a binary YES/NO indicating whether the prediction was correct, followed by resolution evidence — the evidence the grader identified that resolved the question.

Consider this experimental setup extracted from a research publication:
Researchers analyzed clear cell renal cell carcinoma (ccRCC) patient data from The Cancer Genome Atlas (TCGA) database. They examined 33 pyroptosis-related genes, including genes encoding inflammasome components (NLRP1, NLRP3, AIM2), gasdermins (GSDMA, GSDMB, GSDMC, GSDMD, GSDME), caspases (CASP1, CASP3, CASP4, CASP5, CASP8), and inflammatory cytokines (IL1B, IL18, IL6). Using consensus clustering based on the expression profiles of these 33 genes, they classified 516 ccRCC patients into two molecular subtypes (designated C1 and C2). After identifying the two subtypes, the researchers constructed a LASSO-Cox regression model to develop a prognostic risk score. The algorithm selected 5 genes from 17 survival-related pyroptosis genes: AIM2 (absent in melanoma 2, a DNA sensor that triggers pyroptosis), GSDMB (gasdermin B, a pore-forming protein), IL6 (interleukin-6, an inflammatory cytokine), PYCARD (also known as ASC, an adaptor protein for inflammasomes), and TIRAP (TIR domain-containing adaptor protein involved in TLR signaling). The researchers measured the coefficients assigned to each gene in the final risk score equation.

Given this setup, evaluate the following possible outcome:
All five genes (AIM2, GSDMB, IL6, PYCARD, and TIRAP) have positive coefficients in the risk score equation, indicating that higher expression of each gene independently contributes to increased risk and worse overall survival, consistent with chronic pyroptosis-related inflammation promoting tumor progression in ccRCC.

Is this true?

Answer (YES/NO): NO